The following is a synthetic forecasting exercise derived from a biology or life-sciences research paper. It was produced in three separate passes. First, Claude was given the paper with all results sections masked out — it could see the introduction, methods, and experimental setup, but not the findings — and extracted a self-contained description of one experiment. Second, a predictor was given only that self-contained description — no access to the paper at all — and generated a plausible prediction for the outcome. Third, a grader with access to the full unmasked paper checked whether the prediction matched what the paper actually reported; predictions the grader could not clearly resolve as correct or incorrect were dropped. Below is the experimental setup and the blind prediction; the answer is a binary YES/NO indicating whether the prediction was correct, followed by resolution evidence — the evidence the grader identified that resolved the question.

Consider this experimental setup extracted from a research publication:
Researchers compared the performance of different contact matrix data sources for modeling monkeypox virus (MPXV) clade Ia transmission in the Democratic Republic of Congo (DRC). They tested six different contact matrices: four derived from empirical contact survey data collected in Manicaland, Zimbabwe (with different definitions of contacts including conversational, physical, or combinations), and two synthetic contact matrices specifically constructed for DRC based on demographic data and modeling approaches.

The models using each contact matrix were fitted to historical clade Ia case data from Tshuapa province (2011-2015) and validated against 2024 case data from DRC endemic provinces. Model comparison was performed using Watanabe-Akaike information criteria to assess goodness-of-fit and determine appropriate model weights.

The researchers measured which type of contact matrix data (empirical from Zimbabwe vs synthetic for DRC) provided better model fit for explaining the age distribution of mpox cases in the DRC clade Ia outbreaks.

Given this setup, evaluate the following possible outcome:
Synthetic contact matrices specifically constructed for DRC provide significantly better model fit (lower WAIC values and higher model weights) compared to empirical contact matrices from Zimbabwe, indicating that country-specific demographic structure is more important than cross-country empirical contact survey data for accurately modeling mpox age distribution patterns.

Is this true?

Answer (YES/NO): NO